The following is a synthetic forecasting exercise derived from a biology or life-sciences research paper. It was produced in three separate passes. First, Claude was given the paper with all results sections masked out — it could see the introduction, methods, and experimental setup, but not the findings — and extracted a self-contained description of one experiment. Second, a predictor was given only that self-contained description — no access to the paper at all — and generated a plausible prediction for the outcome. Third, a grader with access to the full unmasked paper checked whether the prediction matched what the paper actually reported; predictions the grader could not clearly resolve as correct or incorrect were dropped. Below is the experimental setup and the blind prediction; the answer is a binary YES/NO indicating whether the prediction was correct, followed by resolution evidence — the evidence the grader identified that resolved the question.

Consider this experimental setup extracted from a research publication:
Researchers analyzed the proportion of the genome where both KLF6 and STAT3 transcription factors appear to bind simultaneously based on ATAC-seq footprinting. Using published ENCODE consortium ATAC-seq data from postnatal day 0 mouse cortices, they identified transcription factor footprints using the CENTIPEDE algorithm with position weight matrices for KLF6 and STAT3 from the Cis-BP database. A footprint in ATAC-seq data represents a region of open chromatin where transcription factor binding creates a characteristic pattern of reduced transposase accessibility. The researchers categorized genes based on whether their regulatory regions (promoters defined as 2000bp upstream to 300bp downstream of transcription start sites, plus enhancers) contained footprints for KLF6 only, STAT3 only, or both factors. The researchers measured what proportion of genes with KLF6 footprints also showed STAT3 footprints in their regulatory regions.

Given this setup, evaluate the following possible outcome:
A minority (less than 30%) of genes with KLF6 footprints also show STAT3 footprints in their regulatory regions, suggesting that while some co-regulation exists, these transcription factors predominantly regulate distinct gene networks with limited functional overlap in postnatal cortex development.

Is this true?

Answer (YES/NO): YES